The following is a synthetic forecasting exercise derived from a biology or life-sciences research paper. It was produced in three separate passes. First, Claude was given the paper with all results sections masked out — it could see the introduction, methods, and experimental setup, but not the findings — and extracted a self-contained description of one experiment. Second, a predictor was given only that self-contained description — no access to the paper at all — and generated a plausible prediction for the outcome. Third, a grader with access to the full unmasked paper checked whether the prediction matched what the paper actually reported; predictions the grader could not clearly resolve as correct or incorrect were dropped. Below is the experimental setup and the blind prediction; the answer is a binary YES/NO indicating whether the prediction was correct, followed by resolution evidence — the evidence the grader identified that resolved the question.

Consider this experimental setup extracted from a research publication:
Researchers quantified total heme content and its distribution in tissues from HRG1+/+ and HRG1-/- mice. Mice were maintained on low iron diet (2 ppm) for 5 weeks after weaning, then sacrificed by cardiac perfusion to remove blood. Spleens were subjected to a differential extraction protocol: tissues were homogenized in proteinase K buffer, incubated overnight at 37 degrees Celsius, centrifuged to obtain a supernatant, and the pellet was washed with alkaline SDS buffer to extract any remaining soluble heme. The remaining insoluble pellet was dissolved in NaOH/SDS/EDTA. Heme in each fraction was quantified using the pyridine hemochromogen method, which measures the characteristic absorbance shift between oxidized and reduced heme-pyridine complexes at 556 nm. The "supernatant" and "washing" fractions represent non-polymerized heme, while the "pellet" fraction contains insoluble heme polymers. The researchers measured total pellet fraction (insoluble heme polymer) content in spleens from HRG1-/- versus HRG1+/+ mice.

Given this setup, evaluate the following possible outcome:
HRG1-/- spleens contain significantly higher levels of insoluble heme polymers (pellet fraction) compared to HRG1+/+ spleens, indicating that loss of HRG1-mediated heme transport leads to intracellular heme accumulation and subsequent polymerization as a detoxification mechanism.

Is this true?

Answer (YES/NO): YES